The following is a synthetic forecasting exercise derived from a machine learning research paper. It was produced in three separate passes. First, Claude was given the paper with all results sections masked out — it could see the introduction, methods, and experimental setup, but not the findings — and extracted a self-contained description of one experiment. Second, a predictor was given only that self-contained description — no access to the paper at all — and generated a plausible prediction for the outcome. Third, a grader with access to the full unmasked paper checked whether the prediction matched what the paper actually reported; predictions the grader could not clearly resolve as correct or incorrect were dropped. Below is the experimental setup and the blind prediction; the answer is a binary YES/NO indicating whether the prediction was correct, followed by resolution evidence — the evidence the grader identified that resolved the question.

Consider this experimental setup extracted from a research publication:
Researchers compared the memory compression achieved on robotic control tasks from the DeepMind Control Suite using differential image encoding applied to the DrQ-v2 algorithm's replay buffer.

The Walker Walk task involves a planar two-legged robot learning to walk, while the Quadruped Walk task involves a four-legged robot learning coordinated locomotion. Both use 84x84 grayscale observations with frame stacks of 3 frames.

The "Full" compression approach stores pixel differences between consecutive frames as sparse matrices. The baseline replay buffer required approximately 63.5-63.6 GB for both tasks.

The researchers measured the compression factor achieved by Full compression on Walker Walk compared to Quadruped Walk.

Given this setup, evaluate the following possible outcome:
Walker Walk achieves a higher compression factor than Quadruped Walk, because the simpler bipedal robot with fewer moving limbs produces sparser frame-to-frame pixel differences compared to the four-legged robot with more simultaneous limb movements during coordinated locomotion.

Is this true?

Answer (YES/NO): YES